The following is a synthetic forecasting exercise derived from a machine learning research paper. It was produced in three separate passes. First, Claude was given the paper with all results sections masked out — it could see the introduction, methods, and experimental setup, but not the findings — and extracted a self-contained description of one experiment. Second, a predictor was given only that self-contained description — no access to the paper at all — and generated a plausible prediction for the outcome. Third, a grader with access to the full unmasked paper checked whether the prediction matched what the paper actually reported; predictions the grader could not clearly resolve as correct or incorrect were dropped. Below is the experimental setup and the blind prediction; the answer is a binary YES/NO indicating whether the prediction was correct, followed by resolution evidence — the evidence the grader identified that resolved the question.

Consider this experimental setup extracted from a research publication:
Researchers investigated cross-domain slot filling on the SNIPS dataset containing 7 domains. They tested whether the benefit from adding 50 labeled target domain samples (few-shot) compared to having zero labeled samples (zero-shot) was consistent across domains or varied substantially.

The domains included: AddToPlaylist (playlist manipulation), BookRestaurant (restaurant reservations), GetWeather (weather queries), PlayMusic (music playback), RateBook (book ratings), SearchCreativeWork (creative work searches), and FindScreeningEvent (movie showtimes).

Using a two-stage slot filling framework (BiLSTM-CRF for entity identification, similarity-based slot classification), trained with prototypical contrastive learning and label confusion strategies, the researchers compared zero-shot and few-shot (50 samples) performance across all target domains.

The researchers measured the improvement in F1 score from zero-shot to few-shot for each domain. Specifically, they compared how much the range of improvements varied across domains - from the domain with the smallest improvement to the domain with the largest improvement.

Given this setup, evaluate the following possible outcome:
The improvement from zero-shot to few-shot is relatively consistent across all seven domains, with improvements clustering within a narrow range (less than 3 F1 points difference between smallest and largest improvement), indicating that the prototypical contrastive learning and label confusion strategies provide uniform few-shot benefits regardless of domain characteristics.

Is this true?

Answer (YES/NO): NO